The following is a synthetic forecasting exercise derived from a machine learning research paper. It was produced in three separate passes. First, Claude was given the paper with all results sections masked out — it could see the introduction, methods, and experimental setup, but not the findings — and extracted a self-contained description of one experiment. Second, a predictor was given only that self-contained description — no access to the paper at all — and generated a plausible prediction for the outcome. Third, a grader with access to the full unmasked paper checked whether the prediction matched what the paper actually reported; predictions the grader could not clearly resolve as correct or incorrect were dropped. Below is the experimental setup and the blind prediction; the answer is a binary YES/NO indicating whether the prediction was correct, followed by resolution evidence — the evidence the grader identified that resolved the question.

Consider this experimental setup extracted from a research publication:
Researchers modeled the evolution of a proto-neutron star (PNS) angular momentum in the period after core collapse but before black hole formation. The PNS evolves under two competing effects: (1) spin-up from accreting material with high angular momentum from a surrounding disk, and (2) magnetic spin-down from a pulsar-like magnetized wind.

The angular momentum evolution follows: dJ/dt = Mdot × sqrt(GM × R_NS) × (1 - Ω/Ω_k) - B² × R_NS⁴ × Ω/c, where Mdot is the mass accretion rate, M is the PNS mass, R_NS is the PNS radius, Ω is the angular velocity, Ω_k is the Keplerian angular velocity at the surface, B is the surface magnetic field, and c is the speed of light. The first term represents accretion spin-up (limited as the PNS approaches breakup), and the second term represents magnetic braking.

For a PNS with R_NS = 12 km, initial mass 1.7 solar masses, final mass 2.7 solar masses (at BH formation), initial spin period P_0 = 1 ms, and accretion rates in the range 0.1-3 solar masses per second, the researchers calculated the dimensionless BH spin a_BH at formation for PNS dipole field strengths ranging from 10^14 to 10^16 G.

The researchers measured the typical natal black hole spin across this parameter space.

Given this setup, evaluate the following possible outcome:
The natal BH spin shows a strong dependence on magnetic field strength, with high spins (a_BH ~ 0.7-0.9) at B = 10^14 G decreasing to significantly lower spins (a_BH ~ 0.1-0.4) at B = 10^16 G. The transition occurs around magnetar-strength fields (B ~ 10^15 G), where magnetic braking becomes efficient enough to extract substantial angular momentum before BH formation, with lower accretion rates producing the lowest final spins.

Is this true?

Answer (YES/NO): NO